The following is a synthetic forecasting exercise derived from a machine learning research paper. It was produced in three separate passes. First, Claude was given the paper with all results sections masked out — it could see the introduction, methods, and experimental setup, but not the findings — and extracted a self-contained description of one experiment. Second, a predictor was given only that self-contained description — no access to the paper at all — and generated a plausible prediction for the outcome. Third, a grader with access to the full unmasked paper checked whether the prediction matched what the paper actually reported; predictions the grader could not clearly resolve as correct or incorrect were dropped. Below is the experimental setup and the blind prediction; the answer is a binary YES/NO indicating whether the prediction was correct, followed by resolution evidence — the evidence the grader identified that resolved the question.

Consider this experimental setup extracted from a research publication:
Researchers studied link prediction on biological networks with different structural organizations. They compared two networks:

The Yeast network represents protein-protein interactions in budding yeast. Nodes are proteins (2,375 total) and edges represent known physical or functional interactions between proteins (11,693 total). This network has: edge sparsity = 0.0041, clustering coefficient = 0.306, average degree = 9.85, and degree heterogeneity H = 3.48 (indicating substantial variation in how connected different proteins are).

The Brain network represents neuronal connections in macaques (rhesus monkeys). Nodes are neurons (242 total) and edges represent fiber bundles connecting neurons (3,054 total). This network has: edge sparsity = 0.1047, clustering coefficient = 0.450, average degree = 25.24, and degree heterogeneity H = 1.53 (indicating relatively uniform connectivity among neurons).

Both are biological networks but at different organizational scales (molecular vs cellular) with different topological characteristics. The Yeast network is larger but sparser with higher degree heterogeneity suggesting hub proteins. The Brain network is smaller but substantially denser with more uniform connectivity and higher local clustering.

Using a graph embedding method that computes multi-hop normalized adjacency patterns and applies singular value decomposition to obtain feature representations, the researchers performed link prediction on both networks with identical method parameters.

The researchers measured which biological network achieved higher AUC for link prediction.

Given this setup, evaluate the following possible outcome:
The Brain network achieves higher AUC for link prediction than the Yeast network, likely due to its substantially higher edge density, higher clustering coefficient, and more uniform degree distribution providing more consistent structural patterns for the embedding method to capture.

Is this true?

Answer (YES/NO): NO